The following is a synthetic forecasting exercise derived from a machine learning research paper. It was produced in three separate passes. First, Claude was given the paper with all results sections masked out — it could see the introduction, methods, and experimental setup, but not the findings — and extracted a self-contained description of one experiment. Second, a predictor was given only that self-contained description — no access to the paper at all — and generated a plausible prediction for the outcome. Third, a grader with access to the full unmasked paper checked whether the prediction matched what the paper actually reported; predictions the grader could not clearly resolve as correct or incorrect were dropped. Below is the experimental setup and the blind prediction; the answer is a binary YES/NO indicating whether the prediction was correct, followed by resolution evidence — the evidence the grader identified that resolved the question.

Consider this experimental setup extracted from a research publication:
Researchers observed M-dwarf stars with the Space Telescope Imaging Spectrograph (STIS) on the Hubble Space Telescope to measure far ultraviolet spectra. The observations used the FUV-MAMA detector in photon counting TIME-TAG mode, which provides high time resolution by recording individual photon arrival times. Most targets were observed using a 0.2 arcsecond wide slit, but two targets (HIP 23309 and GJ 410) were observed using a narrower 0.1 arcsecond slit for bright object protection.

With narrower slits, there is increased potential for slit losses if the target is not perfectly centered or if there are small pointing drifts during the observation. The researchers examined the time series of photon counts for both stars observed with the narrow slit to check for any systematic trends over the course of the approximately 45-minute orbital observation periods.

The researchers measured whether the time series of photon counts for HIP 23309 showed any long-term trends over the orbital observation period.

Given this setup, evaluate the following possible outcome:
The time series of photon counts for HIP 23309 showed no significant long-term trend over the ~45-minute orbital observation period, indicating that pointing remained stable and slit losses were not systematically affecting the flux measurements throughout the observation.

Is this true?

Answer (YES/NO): NO